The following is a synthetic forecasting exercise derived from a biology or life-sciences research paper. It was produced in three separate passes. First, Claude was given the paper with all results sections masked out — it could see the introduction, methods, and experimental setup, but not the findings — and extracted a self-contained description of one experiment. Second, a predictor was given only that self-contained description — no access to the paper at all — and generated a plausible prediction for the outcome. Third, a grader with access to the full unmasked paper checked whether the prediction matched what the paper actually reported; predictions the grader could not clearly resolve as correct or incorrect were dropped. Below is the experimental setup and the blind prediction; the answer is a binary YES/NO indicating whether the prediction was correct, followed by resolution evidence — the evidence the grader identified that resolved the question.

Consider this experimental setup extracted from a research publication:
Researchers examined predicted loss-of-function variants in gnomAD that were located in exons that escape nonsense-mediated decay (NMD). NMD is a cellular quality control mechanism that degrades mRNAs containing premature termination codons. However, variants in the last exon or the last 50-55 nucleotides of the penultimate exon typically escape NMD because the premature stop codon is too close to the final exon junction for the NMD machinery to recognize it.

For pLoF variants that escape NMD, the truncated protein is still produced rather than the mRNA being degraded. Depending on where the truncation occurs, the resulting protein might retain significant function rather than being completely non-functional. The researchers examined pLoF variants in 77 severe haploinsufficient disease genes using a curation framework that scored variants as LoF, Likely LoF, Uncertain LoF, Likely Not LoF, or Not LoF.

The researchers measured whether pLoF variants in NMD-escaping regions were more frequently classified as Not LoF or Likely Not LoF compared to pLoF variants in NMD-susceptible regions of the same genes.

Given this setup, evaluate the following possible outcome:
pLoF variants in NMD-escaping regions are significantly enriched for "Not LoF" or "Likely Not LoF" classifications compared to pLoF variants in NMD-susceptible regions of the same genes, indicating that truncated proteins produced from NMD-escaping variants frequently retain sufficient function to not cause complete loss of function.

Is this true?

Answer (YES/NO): NO